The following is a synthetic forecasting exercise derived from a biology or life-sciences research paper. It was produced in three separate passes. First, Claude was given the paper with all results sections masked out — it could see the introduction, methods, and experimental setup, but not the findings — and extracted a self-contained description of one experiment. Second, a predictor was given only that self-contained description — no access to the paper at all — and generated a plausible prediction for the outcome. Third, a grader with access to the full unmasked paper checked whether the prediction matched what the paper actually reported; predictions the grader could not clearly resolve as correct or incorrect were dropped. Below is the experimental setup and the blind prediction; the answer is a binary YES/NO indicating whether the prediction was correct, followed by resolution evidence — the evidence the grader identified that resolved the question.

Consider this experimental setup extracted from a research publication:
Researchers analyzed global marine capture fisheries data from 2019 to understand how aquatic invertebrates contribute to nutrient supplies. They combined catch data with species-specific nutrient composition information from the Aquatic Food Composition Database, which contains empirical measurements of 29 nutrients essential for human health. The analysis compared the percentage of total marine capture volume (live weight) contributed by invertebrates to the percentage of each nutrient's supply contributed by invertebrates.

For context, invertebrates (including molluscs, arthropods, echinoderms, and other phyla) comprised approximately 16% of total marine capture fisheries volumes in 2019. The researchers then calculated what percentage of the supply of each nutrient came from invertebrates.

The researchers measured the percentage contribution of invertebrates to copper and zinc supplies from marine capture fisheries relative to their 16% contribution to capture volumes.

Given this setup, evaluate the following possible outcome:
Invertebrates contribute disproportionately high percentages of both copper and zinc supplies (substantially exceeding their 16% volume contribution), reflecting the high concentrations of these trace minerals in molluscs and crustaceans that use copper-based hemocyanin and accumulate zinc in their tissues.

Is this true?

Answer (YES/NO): YES